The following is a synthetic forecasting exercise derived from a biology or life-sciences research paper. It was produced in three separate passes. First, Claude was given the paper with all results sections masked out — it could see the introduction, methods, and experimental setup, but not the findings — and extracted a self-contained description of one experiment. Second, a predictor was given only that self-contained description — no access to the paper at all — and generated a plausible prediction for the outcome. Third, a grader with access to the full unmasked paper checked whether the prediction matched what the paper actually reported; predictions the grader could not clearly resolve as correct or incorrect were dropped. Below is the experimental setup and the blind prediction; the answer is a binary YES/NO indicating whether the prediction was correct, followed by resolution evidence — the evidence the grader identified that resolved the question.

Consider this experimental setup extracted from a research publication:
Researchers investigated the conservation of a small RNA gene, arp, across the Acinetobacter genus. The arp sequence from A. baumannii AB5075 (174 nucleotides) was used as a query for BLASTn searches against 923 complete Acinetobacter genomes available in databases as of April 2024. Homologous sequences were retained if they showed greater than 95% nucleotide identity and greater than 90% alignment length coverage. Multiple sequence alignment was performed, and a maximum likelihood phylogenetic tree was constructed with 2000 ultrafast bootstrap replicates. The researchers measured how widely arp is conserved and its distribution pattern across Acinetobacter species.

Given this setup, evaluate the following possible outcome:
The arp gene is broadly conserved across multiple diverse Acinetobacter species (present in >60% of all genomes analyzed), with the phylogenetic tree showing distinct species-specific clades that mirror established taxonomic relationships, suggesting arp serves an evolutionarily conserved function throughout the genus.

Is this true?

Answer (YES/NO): NO